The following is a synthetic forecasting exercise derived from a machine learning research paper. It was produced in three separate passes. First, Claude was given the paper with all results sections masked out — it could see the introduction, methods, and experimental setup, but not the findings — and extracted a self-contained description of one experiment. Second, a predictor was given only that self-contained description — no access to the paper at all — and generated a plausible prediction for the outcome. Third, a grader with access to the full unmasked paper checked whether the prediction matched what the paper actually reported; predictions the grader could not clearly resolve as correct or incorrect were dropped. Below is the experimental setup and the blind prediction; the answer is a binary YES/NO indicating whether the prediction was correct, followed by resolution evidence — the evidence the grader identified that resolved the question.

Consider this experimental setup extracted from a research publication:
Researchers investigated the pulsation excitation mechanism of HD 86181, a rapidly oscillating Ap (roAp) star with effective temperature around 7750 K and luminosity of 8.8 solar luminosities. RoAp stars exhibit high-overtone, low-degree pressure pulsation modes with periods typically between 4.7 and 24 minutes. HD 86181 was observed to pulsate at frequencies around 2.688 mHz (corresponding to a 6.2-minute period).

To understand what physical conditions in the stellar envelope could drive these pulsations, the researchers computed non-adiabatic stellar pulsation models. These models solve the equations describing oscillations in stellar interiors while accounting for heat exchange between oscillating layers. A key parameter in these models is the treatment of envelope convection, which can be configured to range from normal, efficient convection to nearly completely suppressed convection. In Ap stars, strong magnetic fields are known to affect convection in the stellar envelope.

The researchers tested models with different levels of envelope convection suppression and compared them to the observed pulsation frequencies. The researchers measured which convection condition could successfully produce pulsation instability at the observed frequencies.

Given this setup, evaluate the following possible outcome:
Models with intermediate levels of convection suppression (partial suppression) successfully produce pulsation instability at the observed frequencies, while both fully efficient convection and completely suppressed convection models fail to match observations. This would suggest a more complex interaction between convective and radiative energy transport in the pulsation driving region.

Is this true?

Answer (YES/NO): NO